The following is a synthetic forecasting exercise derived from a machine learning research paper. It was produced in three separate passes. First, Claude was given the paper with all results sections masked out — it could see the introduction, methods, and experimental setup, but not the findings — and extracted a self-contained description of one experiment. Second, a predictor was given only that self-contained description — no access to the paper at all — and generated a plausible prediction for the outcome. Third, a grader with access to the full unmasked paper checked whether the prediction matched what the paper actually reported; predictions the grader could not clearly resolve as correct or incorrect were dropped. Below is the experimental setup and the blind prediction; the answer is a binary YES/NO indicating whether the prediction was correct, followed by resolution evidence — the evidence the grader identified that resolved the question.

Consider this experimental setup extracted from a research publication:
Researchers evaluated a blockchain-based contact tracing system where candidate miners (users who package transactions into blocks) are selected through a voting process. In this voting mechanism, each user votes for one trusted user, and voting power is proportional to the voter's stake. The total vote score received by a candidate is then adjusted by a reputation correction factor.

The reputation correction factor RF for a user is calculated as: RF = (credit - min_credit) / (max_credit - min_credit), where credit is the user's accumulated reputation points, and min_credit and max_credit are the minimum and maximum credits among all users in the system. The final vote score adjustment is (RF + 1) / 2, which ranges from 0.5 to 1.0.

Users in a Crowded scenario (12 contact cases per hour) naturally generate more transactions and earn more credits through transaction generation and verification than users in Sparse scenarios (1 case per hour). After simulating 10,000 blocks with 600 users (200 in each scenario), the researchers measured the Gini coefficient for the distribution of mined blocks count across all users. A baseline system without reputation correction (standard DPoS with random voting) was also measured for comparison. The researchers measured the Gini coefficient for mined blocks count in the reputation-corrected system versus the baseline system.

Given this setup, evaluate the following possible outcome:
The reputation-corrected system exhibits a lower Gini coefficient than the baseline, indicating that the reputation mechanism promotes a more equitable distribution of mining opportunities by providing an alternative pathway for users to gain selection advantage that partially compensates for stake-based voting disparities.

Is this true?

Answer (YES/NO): NO